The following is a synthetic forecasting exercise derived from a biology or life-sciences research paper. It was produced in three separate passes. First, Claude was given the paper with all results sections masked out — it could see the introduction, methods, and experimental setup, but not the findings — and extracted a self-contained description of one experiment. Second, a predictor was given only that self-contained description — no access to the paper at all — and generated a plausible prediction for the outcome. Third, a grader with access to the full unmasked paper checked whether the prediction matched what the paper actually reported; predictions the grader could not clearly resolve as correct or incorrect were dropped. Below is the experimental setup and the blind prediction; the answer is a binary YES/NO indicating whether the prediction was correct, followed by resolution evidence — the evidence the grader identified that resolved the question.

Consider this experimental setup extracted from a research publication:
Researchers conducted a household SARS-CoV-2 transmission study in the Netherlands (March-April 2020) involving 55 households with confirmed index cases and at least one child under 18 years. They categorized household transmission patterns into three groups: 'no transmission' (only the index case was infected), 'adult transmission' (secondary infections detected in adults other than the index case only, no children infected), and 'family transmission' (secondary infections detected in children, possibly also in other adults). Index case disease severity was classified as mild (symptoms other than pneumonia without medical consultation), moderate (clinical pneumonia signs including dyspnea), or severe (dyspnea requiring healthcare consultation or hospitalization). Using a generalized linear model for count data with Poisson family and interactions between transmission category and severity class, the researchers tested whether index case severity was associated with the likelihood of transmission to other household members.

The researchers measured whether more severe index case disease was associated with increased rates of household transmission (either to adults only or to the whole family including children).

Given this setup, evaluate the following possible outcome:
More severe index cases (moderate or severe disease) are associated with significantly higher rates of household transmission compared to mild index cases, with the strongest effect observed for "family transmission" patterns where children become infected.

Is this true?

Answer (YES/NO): YES